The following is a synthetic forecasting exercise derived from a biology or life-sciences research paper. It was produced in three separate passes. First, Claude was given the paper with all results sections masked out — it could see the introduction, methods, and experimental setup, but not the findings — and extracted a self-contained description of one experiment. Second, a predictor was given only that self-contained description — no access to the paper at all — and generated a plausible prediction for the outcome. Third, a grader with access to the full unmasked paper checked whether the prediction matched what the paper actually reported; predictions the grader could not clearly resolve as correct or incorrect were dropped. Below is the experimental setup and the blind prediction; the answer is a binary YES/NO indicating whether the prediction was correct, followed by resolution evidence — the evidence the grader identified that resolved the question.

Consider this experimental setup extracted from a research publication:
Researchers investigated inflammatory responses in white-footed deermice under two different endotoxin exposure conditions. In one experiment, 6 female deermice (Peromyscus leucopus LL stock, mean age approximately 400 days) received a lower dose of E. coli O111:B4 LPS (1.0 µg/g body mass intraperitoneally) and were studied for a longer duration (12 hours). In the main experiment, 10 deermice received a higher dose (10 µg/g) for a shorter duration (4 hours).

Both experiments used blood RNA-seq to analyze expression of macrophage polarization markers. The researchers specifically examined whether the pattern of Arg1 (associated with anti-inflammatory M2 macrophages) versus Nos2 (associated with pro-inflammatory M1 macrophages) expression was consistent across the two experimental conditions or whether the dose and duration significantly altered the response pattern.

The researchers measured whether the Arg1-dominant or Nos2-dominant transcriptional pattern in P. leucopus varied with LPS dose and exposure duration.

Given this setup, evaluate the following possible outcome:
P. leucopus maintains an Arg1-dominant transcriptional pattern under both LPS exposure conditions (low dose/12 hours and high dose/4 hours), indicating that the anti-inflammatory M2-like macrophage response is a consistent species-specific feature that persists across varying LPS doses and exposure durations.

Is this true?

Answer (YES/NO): YES